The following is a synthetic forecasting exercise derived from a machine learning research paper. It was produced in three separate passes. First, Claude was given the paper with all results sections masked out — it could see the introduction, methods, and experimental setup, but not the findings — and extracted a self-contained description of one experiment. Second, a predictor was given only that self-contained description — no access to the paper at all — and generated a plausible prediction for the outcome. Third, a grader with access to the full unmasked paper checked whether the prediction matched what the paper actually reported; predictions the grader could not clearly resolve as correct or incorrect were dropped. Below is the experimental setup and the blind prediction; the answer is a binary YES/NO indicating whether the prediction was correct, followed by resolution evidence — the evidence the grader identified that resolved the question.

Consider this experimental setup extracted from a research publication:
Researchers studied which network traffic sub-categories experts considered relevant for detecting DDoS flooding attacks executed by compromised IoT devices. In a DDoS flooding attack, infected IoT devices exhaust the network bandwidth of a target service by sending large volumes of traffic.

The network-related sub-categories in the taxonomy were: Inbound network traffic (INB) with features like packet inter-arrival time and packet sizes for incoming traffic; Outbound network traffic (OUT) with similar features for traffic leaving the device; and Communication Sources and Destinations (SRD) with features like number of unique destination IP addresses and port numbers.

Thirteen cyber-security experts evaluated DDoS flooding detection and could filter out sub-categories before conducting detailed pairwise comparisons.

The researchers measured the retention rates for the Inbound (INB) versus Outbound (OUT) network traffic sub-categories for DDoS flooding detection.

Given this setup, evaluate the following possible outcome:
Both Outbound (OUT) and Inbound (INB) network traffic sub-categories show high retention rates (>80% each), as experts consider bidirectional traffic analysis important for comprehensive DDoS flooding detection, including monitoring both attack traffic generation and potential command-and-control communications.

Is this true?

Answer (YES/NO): NO